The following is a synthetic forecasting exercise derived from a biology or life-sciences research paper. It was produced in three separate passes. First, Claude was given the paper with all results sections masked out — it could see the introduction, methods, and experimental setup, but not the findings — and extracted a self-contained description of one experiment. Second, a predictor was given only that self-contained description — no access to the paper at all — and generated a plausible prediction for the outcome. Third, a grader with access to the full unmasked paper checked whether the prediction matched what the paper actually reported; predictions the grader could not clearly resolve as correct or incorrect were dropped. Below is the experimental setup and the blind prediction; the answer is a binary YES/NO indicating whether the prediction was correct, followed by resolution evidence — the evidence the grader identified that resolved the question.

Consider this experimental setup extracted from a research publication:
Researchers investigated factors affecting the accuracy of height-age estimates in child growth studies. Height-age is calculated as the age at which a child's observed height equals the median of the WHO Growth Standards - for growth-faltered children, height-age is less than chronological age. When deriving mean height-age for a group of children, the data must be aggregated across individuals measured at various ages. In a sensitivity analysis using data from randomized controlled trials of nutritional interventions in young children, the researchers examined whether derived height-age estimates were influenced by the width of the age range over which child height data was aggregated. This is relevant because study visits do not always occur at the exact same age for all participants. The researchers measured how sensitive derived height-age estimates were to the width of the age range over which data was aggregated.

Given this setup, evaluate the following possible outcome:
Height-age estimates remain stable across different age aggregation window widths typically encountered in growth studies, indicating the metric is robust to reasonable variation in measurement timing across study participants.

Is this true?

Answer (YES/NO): NO